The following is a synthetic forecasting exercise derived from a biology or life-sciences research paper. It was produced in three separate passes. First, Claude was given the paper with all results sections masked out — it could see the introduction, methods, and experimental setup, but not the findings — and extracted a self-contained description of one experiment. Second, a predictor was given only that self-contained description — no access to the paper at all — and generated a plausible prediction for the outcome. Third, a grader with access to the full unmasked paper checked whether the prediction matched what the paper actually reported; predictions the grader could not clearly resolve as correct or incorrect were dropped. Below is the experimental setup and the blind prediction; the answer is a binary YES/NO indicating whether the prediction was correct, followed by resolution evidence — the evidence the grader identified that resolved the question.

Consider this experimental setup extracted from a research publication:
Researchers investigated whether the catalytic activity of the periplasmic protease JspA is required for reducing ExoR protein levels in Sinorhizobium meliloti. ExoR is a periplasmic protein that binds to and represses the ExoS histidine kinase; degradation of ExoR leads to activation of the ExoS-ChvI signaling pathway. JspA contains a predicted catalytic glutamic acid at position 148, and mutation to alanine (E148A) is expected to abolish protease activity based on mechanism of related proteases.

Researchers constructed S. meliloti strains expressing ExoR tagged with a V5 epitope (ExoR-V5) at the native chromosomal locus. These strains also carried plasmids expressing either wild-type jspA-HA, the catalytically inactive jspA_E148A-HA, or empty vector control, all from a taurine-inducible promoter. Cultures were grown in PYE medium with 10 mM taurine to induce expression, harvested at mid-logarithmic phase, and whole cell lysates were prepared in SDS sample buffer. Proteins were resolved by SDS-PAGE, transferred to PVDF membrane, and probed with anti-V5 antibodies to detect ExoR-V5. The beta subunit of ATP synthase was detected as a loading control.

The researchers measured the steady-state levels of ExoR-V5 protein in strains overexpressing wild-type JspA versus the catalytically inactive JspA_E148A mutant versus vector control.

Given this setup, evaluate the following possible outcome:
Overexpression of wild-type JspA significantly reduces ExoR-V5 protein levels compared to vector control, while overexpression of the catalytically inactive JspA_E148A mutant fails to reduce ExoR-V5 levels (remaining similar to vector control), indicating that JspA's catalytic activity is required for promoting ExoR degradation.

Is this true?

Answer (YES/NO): YES